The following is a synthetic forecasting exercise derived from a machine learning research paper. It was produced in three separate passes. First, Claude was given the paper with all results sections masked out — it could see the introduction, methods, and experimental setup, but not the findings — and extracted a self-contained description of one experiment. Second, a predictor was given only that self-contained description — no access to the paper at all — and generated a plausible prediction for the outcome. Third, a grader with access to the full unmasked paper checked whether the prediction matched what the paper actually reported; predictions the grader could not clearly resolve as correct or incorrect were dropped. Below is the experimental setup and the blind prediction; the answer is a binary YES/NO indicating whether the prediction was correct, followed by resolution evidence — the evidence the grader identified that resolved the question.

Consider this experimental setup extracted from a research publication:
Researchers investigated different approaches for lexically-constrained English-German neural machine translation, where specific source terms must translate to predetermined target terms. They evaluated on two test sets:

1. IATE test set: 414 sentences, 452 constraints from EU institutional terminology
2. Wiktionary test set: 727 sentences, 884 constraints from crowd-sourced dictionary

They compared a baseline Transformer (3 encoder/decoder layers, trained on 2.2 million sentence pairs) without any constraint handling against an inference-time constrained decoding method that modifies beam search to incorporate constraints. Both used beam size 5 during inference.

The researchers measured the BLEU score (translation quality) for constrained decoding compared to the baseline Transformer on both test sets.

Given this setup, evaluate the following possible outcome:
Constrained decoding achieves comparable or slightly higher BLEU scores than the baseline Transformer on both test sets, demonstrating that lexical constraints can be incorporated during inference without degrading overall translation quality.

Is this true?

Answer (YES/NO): NO